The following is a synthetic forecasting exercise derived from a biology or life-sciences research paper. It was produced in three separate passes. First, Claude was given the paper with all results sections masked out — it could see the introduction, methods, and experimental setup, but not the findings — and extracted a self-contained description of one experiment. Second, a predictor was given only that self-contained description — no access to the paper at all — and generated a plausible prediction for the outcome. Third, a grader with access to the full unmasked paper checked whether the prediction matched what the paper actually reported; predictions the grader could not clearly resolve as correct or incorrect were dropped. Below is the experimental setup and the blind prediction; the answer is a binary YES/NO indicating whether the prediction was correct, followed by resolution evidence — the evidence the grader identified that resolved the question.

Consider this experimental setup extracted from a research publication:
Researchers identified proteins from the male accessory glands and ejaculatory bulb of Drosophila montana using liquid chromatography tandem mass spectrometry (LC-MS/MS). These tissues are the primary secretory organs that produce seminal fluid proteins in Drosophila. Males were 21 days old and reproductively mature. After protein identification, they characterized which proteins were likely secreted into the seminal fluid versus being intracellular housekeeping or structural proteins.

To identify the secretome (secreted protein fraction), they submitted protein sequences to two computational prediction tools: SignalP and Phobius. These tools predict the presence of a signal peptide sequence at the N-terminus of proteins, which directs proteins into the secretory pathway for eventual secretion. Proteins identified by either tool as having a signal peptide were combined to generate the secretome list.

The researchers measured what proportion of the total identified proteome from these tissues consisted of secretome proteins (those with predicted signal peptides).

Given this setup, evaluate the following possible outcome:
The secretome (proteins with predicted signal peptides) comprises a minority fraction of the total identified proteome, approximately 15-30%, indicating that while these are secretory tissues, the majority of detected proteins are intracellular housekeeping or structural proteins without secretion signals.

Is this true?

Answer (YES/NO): YES